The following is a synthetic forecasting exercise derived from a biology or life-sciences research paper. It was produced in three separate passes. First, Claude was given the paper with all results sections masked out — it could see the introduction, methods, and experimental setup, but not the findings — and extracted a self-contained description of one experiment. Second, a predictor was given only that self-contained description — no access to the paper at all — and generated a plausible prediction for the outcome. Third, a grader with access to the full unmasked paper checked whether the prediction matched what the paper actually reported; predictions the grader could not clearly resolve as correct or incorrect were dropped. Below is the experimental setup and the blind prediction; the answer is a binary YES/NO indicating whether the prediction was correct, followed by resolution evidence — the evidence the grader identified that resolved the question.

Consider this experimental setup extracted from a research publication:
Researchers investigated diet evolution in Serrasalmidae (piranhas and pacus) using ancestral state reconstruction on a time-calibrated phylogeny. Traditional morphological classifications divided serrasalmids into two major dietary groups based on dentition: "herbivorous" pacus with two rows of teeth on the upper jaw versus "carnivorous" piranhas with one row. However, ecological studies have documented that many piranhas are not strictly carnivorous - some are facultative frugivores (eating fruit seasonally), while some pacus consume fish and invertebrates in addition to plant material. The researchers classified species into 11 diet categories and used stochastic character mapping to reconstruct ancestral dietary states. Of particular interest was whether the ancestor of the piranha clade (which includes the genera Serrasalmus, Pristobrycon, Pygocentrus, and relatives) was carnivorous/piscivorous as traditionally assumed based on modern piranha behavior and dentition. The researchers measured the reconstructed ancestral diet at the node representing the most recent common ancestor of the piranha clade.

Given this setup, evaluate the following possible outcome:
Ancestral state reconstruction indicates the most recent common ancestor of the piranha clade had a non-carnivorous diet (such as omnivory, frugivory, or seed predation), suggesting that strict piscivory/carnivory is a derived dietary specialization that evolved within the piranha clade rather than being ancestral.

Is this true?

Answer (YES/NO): NO